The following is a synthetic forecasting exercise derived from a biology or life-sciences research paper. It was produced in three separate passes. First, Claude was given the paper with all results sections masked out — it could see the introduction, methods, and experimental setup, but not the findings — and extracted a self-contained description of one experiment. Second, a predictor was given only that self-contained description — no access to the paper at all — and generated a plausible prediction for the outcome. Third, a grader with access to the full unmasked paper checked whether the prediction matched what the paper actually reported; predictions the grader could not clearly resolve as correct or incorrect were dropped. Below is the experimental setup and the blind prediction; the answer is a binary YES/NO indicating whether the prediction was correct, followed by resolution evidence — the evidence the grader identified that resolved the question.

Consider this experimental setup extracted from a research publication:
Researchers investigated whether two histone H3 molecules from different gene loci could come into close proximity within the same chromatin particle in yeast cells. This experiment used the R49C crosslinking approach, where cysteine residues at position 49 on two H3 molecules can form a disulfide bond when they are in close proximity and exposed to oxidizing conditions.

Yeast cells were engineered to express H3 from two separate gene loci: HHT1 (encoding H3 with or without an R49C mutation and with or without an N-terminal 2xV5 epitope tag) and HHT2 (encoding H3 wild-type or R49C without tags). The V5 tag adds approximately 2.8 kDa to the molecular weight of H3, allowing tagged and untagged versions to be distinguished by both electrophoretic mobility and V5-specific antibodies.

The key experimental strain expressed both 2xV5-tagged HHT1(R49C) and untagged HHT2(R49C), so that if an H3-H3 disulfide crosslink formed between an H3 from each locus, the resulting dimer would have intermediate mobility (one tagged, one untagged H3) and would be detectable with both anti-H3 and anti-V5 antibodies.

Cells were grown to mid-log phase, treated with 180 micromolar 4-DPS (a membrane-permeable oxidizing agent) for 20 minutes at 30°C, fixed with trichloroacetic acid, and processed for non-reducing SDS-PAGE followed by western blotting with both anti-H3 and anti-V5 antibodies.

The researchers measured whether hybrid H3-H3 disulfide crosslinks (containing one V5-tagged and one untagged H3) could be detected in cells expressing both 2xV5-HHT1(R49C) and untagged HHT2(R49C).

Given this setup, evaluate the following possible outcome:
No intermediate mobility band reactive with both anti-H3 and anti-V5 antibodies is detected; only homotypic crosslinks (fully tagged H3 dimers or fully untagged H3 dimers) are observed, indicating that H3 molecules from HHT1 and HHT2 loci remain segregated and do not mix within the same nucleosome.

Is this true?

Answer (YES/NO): NO